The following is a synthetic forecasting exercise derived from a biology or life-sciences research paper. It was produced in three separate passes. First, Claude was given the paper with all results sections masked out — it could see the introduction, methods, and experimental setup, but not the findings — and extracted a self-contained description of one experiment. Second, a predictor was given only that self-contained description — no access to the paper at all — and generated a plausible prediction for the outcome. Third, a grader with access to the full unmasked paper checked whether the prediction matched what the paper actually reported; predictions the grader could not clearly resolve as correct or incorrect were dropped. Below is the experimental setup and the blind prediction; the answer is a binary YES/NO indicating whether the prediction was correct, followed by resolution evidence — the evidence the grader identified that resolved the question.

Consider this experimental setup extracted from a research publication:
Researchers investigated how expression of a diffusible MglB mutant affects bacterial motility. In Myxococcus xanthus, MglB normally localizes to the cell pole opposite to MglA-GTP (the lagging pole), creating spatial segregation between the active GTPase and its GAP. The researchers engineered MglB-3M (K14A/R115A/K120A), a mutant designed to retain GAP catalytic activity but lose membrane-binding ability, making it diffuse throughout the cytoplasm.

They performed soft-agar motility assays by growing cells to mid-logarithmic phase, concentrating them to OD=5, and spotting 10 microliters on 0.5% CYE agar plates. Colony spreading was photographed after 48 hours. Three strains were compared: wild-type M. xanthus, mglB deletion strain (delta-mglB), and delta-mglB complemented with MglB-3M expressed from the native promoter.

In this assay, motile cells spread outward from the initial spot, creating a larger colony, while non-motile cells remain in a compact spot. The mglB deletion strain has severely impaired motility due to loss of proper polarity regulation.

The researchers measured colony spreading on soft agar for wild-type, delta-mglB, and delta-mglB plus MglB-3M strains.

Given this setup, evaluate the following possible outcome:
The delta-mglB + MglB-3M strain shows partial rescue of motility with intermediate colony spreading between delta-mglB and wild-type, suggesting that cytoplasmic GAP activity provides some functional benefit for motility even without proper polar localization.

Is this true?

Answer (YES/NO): NO